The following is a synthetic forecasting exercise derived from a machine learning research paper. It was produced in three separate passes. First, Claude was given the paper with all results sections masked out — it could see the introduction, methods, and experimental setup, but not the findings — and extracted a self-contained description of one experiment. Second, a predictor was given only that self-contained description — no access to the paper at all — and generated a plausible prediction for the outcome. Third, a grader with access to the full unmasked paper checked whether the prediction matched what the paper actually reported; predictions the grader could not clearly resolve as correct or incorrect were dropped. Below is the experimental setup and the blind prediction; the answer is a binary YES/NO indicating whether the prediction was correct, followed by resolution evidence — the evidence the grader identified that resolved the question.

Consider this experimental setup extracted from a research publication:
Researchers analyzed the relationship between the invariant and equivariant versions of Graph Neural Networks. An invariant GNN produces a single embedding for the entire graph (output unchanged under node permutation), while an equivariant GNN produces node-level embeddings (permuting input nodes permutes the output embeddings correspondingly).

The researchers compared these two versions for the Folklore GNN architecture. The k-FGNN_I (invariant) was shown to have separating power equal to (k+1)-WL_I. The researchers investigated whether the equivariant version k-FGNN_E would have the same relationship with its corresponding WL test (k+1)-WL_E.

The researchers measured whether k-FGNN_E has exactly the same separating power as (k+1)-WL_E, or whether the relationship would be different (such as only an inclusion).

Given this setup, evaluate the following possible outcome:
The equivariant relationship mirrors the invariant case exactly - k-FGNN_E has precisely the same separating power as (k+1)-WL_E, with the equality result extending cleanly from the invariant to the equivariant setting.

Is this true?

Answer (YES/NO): YES